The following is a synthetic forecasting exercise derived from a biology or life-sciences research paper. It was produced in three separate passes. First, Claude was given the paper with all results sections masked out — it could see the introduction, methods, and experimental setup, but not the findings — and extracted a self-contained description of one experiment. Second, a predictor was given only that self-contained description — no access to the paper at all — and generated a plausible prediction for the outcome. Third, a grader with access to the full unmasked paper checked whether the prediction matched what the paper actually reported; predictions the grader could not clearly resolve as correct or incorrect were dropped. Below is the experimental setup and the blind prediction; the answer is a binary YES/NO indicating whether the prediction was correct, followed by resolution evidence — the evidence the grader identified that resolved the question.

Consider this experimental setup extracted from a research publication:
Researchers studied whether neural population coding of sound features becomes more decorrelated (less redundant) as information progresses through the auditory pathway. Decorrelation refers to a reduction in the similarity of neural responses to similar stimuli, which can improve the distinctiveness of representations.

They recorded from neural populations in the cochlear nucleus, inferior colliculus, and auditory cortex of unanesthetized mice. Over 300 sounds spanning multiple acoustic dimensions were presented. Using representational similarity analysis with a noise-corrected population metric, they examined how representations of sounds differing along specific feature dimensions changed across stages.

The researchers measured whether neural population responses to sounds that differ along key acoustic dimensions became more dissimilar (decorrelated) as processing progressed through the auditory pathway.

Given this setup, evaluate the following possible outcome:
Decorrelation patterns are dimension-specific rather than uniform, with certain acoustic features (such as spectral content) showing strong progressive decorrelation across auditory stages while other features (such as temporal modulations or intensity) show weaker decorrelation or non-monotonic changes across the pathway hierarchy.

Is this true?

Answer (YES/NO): NO